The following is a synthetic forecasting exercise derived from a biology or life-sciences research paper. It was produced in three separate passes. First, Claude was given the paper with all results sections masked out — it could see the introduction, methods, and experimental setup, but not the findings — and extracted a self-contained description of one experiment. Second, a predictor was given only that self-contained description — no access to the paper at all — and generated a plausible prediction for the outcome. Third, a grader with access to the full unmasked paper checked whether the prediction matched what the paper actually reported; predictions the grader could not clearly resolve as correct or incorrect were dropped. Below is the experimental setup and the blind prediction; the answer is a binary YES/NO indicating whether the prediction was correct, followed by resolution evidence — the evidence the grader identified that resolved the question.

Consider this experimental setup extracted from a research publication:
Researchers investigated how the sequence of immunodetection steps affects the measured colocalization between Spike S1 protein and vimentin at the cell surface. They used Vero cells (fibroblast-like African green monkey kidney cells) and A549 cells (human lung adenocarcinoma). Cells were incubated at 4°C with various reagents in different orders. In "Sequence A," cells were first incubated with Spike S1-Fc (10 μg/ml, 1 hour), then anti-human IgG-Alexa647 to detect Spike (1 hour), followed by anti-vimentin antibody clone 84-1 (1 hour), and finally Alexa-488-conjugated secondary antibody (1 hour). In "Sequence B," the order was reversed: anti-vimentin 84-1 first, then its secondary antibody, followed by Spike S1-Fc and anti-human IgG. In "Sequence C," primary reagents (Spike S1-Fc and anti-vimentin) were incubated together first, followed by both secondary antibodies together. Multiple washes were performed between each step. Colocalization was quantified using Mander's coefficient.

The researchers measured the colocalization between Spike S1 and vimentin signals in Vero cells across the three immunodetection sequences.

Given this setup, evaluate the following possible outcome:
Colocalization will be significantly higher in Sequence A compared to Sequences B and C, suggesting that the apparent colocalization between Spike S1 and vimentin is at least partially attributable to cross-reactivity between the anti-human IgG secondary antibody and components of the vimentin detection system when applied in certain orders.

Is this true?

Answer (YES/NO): YES